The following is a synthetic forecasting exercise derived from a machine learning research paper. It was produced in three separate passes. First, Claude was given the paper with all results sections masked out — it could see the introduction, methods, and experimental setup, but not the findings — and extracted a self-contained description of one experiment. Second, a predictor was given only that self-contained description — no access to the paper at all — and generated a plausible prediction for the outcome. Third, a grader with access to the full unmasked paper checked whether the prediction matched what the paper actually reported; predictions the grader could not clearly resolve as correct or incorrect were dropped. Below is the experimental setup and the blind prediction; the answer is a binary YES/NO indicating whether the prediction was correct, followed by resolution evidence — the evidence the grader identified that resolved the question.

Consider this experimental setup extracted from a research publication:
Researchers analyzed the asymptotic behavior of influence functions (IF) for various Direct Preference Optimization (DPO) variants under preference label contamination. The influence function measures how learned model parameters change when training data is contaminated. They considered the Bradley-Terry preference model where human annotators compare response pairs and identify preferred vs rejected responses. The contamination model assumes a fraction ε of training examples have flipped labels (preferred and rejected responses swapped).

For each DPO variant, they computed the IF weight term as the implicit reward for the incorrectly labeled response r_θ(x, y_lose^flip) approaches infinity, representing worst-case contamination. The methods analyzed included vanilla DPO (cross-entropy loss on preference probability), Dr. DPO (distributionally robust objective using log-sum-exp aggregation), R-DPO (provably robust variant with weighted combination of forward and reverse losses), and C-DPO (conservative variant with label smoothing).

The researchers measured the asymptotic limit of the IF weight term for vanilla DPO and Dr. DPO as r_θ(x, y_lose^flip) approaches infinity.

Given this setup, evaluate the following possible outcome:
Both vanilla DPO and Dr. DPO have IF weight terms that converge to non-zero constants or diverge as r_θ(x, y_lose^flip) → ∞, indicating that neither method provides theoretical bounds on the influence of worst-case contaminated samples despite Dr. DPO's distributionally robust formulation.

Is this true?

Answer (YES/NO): YES